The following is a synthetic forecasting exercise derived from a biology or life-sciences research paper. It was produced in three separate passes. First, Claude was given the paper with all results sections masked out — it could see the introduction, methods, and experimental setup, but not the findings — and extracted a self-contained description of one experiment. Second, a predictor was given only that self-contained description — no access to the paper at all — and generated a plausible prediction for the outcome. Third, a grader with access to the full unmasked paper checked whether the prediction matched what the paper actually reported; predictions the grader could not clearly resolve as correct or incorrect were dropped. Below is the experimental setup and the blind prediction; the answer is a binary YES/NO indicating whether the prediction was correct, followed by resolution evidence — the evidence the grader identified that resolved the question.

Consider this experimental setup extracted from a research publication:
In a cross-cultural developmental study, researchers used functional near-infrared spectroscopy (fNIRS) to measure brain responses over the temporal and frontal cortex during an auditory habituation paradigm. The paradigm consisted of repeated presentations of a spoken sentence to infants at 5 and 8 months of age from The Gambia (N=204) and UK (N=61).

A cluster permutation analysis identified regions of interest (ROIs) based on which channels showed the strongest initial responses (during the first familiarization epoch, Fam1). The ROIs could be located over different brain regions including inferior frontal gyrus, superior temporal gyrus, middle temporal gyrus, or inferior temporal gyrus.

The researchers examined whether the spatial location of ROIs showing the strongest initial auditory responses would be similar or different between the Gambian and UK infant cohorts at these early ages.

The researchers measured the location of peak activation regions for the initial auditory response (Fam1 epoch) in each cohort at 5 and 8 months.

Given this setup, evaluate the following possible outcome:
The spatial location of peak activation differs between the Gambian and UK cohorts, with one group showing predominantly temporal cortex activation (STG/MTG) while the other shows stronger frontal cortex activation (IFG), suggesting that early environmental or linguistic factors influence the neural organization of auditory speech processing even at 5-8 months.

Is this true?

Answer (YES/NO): NO